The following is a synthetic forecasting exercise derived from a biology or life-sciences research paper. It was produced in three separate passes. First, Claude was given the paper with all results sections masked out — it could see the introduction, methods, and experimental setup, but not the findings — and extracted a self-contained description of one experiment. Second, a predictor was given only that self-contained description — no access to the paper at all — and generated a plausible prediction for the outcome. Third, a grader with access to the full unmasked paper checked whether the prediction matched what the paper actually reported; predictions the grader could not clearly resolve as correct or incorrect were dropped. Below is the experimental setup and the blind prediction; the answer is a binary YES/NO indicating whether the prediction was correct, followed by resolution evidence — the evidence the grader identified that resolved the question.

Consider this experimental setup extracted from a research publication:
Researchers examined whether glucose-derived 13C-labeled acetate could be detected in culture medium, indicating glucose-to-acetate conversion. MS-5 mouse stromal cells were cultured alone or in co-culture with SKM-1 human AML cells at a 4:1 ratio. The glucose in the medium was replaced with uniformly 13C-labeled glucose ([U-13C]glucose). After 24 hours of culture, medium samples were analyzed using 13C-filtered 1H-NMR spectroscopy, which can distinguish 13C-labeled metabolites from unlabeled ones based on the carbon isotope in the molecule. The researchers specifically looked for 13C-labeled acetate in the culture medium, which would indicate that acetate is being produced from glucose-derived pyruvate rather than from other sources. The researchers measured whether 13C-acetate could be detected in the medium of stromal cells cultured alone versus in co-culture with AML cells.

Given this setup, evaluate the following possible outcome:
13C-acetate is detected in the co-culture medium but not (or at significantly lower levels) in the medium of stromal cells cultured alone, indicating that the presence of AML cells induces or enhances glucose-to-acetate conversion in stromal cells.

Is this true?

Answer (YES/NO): YES